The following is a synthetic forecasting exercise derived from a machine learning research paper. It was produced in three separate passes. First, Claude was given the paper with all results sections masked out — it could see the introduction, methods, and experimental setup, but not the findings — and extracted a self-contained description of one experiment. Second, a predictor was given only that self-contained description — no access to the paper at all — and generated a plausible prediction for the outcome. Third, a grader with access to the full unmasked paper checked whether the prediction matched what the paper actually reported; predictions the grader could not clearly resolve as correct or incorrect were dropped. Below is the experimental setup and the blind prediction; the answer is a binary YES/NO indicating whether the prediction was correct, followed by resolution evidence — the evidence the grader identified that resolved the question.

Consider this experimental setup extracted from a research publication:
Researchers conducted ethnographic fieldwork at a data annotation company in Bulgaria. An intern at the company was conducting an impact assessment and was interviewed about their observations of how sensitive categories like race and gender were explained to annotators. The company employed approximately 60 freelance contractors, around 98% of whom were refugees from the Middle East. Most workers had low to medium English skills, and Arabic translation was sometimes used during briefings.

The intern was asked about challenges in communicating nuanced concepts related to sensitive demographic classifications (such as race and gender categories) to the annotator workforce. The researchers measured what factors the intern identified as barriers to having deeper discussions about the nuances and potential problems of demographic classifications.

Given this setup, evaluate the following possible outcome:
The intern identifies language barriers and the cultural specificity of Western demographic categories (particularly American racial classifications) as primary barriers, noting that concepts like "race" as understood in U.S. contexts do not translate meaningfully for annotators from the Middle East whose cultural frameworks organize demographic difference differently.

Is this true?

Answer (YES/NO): NO